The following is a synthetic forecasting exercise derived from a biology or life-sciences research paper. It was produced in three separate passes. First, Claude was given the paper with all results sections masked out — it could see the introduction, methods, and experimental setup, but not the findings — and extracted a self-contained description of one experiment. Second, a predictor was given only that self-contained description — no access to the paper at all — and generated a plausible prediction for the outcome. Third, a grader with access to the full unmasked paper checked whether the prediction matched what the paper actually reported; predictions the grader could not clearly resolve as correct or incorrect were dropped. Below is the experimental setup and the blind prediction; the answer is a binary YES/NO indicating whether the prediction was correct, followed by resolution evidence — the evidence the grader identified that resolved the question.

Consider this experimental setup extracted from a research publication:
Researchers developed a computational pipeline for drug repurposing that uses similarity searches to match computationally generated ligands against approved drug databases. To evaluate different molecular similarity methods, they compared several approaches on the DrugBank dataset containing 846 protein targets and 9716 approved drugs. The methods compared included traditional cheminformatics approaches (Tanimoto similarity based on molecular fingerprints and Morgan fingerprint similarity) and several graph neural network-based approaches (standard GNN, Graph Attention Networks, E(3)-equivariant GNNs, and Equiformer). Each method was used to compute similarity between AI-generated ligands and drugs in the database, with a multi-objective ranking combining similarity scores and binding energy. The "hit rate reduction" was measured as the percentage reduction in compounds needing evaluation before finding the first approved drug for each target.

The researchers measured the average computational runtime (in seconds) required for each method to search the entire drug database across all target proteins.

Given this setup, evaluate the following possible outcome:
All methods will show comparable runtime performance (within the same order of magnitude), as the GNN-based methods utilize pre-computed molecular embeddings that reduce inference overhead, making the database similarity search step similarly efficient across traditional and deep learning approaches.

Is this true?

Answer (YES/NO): NO